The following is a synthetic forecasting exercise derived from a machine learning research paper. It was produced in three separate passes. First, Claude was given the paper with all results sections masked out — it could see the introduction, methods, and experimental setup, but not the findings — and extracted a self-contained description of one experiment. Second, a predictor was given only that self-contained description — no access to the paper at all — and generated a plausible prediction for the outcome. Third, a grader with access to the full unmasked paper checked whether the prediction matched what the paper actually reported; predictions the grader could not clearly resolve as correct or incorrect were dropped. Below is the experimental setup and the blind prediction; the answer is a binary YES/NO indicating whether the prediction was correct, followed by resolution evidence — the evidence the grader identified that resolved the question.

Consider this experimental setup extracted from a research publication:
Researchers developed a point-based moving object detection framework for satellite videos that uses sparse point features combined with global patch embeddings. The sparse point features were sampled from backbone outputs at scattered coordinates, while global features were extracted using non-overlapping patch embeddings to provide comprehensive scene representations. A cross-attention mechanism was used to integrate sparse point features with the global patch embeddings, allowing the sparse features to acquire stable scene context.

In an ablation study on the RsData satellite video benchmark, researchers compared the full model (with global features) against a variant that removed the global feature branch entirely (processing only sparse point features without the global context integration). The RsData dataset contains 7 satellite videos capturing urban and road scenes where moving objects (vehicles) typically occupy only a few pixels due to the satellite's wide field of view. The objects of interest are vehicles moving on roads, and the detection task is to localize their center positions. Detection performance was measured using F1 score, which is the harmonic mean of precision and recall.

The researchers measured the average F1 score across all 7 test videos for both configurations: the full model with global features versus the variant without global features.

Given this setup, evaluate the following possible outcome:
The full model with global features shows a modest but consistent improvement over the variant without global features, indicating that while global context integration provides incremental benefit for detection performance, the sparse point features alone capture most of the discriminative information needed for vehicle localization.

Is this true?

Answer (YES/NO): NO